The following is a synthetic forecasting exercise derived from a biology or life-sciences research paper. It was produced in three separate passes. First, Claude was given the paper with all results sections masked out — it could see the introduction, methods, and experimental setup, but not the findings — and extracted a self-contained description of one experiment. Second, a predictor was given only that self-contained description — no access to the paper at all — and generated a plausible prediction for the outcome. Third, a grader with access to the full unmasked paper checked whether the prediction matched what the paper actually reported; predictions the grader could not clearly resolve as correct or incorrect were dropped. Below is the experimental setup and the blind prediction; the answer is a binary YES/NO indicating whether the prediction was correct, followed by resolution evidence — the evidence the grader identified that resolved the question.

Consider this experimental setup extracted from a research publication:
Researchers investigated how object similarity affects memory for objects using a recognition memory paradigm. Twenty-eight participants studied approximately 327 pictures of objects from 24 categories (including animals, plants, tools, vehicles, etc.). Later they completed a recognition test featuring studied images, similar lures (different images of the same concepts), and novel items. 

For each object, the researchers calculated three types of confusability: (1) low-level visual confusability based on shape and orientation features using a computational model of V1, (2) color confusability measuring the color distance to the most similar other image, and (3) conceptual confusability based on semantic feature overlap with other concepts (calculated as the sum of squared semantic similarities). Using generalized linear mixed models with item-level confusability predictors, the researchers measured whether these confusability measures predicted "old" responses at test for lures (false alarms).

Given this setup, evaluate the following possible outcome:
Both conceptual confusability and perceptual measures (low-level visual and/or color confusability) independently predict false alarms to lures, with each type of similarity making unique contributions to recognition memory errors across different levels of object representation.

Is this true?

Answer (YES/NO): NO